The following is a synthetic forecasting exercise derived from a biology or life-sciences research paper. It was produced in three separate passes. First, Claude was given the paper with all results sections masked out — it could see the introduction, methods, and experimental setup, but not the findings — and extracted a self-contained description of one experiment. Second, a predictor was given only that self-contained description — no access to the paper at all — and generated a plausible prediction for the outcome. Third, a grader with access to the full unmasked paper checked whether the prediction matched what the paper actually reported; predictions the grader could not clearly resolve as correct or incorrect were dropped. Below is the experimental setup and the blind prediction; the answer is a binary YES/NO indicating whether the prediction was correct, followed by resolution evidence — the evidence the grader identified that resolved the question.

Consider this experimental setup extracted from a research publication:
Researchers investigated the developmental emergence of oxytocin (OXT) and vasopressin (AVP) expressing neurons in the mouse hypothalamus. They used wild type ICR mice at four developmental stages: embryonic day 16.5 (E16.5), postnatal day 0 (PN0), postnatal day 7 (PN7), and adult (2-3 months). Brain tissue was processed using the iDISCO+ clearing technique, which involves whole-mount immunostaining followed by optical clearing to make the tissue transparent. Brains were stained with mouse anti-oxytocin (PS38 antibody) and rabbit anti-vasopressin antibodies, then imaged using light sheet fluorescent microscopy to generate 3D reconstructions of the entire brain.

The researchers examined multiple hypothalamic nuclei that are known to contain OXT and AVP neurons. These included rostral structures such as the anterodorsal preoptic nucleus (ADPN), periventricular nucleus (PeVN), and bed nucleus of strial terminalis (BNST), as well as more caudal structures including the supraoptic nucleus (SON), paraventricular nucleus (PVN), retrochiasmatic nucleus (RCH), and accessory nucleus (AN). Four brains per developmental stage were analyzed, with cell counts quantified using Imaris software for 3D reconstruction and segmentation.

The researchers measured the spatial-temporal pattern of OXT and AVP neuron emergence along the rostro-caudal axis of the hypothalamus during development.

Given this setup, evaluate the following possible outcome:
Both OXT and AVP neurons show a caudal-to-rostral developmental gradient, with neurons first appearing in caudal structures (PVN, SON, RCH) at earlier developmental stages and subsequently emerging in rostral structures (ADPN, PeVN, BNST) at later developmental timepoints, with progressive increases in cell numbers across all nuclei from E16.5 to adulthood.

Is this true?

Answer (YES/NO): YES